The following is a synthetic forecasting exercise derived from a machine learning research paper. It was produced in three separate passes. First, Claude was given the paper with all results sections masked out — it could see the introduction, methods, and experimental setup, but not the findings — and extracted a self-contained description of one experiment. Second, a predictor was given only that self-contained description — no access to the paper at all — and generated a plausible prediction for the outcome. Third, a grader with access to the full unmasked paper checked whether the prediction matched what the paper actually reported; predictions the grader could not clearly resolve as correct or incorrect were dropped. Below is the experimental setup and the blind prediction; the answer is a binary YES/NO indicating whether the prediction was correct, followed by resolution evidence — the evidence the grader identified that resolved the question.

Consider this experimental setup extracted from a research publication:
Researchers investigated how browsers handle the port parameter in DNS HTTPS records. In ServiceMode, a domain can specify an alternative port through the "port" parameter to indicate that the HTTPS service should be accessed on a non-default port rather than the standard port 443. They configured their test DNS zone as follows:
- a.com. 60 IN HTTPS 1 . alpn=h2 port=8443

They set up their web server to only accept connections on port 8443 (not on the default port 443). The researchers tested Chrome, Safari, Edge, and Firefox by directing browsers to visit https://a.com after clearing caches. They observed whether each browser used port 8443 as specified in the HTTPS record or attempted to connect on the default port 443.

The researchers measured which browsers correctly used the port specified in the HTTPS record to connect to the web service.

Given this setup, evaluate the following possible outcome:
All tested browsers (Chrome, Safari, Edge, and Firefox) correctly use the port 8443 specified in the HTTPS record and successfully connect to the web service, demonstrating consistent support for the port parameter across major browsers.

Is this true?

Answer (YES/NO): NO